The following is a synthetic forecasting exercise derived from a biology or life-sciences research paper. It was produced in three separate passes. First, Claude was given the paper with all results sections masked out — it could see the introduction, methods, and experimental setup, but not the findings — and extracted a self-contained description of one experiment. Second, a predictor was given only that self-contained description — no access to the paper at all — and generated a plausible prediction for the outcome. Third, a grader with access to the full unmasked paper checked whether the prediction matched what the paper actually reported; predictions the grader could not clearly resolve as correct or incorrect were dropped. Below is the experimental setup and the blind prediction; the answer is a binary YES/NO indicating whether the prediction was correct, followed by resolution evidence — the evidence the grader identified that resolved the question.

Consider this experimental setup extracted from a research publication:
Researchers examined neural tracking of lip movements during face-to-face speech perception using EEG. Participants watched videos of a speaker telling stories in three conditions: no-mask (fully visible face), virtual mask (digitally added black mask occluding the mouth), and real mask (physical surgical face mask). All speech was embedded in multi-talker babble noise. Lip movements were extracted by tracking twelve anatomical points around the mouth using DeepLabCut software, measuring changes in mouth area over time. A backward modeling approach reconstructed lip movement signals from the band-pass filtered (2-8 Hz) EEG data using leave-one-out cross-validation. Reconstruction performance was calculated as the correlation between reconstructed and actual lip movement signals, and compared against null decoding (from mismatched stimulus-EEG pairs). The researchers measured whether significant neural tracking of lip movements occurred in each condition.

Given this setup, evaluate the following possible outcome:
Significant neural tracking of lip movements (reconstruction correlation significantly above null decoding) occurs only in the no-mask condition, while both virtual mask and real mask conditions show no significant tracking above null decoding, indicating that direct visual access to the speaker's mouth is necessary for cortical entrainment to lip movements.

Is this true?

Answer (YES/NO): YES